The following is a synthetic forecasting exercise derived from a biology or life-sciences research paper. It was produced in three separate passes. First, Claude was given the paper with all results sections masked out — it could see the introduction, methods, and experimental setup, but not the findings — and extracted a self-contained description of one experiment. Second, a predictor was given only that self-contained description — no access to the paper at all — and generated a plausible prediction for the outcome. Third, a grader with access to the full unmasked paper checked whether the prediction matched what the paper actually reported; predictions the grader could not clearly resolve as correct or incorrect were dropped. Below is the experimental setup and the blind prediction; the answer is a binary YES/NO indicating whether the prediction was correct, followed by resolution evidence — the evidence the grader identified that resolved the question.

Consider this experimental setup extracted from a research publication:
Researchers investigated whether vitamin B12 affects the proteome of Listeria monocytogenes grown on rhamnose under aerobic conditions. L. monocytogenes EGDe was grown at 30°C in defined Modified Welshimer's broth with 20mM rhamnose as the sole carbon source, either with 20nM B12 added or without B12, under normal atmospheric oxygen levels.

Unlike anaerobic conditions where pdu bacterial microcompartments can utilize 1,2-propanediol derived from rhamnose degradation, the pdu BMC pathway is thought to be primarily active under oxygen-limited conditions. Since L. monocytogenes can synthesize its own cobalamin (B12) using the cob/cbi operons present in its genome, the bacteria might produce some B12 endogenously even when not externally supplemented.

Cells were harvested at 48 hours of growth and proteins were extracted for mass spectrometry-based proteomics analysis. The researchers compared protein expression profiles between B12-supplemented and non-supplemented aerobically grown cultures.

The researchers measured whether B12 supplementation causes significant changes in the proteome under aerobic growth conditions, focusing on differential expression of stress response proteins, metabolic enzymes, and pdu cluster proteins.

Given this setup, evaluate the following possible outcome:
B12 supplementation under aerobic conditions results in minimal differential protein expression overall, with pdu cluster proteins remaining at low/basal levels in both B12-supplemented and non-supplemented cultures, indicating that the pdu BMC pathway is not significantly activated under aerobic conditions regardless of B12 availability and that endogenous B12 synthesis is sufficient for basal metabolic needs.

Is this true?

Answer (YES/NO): NO